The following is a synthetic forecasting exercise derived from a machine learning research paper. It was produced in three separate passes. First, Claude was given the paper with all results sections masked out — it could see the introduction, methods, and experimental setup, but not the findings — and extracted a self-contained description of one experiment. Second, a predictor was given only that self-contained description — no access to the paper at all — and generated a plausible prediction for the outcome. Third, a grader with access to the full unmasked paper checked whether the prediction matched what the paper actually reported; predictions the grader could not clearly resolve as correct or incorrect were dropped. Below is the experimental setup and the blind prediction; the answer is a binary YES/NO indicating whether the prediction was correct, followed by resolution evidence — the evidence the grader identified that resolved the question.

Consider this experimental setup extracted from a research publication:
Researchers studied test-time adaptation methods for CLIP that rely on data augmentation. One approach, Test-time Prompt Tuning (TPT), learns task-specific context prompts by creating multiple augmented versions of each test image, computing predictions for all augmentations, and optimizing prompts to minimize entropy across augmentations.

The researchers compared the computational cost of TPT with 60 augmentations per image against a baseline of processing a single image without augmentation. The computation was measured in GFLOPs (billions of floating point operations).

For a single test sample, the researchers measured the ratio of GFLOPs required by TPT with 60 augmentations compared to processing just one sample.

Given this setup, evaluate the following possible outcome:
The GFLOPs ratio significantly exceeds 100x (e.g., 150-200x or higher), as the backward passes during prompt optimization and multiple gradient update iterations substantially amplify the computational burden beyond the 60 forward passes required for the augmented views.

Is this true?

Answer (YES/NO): NO